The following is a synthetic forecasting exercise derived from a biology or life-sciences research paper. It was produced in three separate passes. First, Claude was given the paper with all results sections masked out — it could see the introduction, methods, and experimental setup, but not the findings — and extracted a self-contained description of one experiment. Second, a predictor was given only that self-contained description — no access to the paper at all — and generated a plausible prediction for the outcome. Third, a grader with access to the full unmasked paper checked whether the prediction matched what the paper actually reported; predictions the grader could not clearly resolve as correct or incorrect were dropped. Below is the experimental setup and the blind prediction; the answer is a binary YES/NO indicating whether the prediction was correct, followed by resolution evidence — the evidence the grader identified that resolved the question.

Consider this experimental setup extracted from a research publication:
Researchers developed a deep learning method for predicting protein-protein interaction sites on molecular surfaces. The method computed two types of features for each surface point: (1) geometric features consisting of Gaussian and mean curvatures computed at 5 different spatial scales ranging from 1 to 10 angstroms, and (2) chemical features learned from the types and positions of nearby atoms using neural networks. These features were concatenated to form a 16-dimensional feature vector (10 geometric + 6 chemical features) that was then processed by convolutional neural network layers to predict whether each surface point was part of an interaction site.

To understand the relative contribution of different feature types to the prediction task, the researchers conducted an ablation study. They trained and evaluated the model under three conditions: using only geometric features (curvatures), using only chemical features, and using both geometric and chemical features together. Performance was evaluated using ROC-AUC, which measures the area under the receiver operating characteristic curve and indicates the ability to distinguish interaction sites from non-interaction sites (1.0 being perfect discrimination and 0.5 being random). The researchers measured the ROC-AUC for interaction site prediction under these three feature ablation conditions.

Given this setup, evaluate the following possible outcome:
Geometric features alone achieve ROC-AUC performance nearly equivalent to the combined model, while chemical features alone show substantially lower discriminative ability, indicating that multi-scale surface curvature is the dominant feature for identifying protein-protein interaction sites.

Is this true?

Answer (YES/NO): NO